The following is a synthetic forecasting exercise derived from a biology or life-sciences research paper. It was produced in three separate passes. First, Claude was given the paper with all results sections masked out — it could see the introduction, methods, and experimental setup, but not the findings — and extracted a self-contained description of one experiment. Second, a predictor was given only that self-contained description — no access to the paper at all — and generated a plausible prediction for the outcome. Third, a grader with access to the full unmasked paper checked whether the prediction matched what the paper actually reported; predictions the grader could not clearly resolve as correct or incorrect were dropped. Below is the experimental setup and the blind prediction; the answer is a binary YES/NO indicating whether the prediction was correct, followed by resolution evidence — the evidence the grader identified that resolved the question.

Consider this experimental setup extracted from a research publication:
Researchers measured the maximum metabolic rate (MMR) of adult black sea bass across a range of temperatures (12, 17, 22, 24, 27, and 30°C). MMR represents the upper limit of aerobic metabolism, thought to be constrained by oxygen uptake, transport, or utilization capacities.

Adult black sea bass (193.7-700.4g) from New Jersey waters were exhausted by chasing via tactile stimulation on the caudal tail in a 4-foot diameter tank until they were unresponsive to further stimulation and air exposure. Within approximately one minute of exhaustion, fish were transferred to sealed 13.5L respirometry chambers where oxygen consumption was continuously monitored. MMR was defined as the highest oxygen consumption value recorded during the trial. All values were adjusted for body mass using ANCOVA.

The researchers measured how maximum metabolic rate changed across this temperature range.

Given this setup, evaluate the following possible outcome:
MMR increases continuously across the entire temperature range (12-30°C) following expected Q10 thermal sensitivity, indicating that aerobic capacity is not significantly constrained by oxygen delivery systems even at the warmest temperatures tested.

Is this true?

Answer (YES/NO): NO